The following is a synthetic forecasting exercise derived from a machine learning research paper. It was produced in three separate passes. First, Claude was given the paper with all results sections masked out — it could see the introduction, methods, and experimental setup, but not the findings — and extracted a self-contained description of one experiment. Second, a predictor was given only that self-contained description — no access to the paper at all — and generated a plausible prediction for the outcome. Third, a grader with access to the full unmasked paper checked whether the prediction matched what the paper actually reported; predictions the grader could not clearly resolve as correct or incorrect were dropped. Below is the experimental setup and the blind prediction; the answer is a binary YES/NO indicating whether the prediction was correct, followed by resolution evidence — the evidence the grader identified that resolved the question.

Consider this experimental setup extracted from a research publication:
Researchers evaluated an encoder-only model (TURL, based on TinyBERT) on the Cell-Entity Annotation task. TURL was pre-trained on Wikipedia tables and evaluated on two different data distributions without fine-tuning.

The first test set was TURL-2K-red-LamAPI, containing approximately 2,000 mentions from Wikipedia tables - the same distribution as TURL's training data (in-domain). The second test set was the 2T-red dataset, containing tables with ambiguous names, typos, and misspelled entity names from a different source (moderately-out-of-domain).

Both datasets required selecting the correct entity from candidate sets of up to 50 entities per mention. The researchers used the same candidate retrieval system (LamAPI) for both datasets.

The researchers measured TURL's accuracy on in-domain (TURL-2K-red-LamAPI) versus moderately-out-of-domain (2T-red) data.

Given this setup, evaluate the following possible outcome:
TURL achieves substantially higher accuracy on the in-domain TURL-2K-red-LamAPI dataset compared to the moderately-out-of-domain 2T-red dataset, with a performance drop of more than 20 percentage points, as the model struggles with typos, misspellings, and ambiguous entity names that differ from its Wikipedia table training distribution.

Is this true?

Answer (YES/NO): YES